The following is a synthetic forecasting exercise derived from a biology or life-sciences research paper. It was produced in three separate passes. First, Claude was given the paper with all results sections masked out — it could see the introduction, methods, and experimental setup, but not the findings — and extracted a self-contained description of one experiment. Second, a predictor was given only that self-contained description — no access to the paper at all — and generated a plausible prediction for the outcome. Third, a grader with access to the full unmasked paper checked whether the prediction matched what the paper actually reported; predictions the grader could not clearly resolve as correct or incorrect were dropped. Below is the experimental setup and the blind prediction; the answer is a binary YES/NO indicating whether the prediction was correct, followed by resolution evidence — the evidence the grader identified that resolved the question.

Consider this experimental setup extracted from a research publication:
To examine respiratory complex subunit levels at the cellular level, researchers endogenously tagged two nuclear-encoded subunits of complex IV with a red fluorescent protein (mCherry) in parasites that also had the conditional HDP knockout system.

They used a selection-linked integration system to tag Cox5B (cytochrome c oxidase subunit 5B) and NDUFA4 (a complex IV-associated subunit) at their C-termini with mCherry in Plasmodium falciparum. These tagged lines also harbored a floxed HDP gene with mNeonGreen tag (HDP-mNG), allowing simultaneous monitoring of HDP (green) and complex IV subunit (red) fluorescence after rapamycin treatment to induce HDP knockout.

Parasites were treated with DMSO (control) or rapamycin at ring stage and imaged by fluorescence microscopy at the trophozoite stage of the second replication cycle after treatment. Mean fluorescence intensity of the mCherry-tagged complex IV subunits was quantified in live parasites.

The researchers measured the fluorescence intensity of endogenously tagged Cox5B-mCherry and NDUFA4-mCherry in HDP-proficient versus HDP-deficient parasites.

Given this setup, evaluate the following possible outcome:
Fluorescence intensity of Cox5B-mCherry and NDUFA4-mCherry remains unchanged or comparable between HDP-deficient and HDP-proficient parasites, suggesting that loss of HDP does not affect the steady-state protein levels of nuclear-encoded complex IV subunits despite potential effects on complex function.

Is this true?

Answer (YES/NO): NO